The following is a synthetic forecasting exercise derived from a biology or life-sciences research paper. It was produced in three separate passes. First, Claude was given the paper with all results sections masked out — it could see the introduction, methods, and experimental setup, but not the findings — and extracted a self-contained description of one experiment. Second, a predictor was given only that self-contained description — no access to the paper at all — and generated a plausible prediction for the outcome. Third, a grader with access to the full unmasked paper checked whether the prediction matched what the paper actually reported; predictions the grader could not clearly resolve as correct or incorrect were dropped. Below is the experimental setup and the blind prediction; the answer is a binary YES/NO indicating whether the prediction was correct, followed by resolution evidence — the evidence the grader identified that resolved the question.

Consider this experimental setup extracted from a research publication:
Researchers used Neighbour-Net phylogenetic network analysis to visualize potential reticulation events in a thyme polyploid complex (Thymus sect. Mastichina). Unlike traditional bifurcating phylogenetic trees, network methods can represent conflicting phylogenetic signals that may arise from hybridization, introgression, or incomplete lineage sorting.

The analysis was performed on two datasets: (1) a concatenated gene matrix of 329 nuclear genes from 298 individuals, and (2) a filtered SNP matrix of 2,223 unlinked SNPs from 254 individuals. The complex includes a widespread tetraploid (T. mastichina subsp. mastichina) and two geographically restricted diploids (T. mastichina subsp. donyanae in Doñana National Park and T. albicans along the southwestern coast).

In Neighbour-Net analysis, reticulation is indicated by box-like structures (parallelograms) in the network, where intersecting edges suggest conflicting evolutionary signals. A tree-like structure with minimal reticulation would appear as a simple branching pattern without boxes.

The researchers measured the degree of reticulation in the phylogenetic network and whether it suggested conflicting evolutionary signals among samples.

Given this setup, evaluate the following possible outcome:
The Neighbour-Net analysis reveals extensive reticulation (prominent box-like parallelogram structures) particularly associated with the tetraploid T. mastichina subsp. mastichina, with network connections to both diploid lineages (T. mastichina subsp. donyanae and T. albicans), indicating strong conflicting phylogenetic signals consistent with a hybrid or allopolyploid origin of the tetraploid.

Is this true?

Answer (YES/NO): NO